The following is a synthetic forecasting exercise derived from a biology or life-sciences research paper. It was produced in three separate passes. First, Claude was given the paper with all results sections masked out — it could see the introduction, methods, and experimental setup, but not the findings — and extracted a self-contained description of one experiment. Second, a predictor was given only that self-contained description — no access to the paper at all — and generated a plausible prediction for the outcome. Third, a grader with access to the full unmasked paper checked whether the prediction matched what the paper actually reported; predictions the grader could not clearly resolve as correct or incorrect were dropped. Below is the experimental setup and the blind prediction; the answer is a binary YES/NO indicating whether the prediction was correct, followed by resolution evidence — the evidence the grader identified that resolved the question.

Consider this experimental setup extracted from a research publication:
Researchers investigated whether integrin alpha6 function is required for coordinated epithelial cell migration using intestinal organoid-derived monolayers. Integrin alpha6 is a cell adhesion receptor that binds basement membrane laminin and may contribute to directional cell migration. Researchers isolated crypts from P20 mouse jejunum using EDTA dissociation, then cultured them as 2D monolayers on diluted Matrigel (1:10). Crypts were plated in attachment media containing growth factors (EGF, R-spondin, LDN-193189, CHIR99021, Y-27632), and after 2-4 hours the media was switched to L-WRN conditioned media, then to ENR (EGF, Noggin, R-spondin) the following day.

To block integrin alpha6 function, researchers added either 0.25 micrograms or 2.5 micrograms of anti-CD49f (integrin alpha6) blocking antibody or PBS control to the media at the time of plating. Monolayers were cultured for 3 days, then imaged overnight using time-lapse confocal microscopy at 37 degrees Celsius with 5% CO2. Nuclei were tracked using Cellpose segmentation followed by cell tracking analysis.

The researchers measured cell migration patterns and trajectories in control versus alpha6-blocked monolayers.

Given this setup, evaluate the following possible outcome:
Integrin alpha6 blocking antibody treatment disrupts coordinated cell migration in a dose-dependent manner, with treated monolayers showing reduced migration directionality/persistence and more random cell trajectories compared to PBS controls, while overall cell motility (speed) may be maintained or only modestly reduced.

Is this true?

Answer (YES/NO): NO